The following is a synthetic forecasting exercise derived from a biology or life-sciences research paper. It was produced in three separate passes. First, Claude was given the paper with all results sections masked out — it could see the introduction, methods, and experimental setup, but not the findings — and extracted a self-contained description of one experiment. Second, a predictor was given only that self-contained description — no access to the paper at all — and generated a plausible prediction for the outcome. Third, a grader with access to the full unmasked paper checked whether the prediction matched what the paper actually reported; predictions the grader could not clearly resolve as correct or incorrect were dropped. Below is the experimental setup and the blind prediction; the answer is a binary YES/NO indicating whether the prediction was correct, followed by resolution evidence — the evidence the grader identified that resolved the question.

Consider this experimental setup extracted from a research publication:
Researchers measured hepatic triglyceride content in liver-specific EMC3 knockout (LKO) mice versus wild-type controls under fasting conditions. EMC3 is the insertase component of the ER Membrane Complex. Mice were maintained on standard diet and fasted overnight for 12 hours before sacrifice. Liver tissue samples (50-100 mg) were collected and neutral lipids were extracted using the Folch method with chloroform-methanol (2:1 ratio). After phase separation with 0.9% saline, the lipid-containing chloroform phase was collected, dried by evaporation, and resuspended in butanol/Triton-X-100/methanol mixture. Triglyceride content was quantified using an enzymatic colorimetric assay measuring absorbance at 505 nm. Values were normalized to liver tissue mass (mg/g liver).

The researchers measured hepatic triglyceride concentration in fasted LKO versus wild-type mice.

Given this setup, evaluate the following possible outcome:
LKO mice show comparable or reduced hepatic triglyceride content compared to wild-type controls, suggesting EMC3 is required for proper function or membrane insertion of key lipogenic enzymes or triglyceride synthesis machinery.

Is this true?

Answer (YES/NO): YES